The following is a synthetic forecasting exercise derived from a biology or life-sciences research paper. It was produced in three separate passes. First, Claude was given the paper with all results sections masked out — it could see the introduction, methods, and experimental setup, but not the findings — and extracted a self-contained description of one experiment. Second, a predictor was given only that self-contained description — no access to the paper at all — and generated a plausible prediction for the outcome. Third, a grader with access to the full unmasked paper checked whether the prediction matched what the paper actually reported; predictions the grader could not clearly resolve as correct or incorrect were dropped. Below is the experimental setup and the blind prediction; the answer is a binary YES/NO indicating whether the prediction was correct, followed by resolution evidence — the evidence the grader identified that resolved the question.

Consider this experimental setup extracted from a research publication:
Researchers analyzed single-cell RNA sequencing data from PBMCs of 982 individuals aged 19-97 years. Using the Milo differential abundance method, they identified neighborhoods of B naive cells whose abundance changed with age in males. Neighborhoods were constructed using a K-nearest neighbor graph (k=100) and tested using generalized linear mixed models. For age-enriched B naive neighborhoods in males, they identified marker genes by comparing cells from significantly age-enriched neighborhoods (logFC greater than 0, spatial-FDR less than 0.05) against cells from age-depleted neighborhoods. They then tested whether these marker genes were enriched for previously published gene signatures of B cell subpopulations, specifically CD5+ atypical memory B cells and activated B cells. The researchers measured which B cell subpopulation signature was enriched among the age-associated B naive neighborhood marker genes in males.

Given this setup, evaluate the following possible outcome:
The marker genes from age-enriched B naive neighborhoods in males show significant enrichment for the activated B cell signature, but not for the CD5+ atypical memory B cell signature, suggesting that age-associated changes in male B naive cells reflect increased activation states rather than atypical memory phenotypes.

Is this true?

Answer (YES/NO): NO